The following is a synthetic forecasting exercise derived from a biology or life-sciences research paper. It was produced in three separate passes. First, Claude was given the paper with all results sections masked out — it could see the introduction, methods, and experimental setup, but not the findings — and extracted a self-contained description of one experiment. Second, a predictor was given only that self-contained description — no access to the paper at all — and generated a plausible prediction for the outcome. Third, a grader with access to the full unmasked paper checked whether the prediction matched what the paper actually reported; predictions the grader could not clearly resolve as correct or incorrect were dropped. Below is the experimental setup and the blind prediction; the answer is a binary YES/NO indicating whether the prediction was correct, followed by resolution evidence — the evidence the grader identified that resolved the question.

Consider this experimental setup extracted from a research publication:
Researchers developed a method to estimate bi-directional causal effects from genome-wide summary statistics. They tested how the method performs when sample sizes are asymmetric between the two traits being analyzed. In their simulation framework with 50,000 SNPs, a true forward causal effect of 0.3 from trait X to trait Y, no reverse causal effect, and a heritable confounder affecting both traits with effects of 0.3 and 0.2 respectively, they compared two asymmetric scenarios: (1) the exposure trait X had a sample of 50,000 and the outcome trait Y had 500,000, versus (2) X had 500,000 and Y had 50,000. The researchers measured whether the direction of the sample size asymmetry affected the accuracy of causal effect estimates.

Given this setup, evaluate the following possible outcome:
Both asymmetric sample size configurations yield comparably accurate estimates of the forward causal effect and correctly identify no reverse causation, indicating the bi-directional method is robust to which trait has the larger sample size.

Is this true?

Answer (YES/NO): NO